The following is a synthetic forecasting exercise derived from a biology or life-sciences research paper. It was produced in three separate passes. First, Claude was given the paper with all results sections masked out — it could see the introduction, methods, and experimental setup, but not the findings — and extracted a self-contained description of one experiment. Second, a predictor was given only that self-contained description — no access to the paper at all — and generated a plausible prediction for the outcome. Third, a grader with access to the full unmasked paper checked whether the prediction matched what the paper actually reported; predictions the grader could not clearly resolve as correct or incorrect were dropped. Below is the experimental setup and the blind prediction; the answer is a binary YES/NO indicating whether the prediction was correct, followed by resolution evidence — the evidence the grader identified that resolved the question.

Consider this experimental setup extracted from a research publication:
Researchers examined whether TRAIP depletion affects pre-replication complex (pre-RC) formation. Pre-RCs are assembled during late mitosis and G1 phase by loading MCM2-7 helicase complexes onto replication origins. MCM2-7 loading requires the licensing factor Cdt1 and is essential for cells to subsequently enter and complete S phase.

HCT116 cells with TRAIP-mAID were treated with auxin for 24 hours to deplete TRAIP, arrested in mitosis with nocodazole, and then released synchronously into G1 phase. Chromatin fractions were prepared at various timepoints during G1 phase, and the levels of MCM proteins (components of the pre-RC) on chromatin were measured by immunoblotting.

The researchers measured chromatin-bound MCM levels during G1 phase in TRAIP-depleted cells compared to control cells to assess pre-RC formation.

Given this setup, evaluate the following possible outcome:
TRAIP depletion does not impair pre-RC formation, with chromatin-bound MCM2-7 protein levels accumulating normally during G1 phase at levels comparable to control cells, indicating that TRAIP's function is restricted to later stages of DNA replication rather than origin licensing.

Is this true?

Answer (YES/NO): NO